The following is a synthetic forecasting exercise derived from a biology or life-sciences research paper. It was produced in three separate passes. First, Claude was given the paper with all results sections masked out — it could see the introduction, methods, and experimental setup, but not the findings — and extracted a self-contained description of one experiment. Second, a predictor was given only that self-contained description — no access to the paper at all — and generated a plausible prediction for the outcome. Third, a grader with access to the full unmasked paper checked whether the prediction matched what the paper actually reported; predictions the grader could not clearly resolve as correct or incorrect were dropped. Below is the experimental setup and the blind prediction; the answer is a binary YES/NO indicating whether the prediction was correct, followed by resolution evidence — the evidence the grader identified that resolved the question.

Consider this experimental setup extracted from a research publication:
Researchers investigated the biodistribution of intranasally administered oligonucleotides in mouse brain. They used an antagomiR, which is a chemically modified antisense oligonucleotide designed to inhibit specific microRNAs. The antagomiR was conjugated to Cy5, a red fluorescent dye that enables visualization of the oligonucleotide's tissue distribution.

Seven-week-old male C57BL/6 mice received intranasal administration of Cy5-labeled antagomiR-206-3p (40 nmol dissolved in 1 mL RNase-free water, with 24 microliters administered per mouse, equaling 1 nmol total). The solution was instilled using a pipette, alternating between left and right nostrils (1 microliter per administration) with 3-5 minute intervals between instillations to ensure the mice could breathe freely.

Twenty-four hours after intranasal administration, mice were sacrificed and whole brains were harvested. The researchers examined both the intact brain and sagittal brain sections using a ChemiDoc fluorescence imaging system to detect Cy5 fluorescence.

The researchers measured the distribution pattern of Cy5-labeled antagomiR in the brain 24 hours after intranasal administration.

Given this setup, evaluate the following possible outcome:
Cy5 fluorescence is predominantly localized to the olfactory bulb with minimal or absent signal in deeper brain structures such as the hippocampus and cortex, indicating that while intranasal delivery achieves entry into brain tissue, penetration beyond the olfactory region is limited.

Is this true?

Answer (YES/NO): NO